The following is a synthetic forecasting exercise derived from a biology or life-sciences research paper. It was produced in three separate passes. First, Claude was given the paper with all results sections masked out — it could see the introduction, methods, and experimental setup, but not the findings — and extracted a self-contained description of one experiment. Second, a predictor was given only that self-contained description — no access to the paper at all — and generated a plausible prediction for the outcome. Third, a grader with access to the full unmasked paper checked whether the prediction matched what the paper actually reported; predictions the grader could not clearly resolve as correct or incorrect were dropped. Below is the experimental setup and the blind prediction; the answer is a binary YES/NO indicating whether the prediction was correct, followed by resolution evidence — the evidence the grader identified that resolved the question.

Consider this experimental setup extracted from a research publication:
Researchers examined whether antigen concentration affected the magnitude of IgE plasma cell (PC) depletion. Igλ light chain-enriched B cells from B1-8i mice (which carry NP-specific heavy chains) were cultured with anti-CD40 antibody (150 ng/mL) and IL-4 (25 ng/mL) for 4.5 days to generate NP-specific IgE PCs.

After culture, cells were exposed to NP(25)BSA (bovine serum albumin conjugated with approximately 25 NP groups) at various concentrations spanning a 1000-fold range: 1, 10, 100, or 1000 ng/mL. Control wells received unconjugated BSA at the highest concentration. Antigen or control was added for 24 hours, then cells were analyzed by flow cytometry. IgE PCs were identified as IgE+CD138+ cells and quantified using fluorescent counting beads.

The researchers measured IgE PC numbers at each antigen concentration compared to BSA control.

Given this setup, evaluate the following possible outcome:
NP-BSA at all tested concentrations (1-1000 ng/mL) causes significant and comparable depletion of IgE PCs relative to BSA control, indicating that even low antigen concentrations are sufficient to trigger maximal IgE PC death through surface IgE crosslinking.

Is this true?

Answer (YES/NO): NO